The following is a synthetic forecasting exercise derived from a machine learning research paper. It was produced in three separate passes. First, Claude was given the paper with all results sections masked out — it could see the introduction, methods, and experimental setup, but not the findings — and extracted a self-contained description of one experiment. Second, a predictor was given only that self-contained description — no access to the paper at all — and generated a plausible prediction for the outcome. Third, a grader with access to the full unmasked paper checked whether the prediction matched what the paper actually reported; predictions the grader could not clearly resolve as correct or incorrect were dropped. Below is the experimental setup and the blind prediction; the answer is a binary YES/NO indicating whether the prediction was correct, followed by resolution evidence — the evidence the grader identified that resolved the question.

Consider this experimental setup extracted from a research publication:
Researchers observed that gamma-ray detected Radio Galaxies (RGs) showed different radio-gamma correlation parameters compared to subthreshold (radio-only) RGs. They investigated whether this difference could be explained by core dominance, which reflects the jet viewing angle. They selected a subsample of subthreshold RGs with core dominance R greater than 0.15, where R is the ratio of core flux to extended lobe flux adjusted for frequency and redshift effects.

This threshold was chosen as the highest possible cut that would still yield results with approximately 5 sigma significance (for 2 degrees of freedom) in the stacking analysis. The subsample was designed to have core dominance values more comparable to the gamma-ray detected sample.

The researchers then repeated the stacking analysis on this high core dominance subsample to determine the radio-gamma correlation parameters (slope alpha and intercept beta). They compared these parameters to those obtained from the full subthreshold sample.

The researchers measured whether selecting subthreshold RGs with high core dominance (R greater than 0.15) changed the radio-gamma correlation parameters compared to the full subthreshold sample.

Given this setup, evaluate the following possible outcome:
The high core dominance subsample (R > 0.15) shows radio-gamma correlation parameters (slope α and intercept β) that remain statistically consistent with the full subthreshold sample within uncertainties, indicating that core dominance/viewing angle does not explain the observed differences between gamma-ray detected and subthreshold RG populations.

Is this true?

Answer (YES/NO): YES